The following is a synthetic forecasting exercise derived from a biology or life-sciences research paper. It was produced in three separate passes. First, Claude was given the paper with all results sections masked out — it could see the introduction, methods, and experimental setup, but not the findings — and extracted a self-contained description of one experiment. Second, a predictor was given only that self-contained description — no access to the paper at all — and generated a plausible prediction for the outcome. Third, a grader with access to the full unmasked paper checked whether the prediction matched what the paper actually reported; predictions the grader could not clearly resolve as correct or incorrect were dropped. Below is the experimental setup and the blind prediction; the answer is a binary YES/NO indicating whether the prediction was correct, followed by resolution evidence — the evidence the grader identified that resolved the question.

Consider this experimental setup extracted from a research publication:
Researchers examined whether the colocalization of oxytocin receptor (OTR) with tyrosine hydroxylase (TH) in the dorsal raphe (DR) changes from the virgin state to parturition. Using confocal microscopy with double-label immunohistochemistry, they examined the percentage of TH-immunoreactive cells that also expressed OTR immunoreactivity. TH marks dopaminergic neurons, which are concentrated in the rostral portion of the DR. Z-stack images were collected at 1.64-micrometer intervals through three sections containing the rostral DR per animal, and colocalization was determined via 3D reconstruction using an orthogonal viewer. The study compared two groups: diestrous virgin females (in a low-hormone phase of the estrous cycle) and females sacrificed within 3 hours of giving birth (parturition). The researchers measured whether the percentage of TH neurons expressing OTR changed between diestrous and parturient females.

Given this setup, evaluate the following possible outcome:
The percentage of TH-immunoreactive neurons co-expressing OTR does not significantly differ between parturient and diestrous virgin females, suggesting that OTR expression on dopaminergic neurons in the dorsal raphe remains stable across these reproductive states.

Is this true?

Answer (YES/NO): NO